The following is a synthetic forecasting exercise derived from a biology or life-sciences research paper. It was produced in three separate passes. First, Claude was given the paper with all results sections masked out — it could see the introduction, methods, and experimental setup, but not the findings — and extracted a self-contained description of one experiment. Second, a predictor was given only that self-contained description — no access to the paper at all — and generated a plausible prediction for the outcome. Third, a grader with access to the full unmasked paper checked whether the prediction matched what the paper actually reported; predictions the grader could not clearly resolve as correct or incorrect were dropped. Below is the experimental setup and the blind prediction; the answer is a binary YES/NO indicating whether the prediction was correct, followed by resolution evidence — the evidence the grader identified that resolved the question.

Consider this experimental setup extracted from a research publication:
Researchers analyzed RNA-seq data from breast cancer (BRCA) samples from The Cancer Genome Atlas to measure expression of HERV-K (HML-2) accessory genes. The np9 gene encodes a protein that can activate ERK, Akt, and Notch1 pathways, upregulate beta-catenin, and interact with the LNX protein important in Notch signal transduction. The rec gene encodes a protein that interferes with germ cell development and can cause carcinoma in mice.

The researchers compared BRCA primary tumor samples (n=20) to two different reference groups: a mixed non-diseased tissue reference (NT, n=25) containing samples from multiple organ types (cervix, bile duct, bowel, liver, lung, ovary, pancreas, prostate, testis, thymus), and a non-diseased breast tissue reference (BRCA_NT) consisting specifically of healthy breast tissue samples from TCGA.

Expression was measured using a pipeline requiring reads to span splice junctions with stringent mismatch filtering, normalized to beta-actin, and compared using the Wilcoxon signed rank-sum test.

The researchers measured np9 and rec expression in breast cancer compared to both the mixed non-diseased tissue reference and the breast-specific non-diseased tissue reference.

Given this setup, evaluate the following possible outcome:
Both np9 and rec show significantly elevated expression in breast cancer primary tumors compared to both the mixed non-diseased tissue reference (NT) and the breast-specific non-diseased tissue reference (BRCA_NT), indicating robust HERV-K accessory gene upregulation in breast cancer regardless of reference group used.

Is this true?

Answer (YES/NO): NO